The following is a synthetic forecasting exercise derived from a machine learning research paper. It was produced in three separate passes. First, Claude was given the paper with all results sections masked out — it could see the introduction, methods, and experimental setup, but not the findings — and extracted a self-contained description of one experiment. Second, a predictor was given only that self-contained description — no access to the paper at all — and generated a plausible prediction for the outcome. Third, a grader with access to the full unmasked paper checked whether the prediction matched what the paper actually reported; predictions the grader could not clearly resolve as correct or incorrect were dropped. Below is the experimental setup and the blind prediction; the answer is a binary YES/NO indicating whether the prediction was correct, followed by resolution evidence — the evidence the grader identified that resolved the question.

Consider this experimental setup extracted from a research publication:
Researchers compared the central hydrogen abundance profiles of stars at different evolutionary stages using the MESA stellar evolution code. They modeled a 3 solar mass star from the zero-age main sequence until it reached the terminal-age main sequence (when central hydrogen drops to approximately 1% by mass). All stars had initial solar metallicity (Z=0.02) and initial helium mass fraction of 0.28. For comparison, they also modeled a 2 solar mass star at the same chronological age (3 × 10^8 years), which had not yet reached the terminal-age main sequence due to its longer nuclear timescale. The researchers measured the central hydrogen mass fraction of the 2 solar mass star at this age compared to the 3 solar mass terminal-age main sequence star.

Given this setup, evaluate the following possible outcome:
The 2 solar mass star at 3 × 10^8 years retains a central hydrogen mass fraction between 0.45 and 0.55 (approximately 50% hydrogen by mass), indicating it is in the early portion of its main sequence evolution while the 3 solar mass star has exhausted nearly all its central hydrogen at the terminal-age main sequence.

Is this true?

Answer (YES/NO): NO